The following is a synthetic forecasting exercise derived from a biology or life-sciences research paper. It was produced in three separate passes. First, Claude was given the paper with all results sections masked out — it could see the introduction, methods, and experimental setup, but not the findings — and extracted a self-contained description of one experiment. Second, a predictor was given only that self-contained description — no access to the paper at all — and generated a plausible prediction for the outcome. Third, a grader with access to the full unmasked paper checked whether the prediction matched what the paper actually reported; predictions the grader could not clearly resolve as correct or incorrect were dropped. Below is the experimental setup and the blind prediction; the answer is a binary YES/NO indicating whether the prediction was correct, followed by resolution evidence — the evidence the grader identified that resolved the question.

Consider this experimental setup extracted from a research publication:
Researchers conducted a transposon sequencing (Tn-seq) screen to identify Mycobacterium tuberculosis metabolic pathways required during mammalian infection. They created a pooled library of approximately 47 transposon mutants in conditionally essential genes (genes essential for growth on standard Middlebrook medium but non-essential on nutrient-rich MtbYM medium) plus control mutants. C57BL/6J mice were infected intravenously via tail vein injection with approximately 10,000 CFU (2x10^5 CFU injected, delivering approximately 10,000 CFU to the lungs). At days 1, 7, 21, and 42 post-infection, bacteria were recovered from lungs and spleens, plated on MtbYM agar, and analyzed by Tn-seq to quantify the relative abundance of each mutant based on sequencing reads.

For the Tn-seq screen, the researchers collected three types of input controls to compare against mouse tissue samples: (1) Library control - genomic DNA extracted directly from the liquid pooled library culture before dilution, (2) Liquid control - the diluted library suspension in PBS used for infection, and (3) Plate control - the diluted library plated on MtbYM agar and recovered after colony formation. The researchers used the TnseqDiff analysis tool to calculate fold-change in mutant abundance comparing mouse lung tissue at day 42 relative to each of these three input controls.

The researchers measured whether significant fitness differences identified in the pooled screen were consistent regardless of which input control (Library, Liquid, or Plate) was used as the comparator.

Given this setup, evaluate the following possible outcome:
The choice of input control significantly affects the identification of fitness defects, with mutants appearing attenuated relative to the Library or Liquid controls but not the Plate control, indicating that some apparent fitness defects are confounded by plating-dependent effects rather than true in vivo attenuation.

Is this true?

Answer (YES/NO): NO